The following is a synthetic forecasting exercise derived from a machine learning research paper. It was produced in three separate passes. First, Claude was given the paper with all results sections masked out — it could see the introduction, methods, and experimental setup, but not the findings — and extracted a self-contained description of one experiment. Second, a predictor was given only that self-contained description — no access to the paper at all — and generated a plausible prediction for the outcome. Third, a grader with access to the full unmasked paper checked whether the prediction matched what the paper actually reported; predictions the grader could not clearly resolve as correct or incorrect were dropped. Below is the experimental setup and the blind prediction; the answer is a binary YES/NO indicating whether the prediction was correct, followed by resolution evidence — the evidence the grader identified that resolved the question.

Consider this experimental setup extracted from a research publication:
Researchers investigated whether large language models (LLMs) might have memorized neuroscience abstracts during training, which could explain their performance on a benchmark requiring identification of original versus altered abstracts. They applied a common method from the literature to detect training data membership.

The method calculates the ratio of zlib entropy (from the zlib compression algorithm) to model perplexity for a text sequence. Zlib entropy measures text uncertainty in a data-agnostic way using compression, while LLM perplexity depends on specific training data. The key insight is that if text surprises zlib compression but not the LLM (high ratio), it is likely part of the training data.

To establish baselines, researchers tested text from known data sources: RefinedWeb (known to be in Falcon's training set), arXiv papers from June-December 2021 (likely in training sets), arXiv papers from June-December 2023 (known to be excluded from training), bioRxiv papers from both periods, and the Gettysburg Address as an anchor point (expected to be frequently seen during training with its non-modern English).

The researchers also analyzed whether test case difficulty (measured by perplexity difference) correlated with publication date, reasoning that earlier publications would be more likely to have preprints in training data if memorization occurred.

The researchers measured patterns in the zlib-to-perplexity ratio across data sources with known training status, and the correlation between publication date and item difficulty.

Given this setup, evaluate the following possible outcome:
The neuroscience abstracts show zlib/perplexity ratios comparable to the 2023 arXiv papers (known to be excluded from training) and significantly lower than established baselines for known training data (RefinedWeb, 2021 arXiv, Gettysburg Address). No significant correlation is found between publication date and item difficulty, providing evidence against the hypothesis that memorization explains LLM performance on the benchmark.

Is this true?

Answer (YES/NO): NO